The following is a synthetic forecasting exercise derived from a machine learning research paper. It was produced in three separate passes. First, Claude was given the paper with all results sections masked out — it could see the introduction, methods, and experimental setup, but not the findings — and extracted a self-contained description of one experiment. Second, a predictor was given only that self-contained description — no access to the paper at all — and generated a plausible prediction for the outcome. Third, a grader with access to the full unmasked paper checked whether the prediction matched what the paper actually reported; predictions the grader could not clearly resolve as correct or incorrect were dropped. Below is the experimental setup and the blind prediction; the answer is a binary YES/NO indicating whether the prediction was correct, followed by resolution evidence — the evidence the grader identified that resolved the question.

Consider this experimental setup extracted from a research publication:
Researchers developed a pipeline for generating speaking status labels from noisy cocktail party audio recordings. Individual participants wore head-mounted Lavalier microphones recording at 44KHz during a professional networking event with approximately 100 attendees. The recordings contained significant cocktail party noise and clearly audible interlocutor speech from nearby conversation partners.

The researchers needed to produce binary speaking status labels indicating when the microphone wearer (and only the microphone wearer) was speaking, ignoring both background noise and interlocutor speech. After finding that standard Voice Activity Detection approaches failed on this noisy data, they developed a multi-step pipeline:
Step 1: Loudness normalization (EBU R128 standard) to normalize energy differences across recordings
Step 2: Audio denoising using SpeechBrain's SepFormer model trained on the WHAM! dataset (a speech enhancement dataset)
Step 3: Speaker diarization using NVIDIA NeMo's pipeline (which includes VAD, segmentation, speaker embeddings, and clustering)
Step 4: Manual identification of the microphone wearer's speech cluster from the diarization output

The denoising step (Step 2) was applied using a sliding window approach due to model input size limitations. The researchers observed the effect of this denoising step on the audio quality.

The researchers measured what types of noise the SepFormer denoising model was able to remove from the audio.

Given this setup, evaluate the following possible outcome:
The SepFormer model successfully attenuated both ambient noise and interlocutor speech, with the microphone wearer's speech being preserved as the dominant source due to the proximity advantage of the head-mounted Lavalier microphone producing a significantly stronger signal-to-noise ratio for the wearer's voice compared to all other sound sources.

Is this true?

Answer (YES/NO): NO